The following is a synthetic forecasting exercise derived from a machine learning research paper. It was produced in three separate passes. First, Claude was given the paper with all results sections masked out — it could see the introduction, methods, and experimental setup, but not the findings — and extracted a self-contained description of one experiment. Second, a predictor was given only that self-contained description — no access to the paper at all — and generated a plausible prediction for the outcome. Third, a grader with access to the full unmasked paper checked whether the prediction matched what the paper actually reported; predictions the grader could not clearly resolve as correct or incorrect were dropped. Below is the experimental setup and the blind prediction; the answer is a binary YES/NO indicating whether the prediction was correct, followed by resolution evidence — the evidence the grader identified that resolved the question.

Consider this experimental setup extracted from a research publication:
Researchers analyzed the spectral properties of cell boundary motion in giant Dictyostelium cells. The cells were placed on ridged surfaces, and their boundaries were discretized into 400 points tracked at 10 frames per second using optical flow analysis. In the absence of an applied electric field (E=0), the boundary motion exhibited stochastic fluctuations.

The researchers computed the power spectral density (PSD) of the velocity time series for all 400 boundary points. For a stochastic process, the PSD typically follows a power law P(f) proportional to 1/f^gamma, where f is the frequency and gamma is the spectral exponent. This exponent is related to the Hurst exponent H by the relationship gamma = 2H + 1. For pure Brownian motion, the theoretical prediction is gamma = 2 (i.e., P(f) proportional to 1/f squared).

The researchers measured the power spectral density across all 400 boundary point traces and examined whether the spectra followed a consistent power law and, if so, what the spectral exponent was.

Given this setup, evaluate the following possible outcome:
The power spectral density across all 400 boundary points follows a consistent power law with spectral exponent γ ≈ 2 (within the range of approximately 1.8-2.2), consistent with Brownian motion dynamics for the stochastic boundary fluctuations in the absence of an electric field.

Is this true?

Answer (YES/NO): YES